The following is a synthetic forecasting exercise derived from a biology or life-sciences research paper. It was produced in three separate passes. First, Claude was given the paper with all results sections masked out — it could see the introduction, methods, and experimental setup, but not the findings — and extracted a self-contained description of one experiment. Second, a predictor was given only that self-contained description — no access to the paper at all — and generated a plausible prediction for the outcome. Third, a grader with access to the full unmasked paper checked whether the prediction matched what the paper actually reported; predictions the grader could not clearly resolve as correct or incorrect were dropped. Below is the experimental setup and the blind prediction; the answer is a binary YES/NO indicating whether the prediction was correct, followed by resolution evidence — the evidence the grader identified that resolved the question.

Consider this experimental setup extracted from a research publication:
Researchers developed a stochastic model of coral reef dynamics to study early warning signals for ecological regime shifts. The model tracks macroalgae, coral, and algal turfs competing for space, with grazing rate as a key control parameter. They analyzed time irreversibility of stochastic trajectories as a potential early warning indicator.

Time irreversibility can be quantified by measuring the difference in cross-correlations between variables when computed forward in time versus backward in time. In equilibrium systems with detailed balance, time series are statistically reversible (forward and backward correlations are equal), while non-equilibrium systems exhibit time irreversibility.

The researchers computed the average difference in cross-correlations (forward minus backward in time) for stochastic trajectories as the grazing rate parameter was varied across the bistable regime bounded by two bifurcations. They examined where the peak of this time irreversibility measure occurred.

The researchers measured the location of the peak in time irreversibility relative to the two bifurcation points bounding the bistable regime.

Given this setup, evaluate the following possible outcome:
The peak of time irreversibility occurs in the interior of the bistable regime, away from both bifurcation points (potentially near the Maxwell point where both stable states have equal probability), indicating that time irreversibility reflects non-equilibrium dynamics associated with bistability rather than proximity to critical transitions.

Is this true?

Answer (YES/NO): YES